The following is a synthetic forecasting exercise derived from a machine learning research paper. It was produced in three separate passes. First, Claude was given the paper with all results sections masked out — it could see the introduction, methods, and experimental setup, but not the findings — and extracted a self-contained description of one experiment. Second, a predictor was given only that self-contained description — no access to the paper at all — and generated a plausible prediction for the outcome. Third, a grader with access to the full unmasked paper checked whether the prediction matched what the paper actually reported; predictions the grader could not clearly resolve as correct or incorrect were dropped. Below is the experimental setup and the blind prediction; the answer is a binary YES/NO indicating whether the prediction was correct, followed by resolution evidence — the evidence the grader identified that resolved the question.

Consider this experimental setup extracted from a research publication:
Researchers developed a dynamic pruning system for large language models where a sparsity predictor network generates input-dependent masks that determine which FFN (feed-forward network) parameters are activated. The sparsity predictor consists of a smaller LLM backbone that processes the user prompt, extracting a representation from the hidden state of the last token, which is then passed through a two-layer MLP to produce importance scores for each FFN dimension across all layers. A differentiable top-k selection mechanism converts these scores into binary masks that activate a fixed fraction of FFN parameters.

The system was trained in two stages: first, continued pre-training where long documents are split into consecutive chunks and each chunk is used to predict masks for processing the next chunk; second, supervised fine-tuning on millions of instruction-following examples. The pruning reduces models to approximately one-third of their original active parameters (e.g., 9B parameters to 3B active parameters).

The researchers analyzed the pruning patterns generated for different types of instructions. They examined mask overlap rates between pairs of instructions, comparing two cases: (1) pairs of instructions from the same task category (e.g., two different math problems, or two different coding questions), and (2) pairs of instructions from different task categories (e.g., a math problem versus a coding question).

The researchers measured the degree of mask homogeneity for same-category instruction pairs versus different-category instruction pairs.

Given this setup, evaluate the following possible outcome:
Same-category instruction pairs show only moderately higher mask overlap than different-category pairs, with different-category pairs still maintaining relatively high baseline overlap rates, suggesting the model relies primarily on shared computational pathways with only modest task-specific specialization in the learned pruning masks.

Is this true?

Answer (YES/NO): NO